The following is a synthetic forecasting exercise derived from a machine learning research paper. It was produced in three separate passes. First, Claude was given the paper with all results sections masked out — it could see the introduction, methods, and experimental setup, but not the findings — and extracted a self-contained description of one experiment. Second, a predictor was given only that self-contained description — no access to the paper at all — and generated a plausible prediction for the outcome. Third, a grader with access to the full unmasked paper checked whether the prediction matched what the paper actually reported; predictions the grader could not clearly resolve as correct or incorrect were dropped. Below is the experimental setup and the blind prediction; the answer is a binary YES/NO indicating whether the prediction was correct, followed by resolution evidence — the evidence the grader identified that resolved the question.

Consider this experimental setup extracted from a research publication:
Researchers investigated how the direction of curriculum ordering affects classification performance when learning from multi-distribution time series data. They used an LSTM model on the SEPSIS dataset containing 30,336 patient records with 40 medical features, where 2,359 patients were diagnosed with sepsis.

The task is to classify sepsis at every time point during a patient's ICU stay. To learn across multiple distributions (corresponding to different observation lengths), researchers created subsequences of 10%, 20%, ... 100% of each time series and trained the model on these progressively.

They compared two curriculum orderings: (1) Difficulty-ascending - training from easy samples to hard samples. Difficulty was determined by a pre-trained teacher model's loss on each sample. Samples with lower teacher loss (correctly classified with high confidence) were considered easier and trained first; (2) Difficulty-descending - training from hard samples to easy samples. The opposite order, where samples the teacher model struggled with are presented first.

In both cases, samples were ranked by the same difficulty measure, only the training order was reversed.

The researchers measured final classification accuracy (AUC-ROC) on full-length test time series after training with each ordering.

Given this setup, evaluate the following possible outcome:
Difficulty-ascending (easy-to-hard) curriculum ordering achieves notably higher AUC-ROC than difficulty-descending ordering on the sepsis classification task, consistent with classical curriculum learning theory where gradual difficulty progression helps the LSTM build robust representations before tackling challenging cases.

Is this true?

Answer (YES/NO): YES